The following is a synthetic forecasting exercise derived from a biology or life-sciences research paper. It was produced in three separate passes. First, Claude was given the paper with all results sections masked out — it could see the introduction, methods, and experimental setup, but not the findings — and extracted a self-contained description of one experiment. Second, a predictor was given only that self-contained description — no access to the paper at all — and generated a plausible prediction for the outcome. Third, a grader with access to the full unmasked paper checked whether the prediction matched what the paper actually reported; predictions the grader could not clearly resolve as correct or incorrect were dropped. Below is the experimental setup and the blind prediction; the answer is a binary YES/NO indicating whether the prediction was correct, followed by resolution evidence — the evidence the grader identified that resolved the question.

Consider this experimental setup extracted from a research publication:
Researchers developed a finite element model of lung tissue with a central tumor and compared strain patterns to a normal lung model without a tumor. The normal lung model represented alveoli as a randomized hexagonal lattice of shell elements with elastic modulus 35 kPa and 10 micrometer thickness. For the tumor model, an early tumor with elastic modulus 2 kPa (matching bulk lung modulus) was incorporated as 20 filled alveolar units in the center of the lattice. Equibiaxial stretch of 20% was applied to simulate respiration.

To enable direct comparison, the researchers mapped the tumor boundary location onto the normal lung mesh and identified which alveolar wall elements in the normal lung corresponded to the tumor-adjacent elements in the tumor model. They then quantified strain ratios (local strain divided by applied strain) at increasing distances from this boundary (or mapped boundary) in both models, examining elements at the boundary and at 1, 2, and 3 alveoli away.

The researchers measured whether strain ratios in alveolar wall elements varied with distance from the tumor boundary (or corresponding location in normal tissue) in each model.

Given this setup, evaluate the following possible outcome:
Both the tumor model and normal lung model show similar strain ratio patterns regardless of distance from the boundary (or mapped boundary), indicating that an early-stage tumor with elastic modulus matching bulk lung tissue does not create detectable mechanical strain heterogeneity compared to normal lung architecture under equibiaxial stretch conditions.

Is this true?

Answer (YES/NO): NO